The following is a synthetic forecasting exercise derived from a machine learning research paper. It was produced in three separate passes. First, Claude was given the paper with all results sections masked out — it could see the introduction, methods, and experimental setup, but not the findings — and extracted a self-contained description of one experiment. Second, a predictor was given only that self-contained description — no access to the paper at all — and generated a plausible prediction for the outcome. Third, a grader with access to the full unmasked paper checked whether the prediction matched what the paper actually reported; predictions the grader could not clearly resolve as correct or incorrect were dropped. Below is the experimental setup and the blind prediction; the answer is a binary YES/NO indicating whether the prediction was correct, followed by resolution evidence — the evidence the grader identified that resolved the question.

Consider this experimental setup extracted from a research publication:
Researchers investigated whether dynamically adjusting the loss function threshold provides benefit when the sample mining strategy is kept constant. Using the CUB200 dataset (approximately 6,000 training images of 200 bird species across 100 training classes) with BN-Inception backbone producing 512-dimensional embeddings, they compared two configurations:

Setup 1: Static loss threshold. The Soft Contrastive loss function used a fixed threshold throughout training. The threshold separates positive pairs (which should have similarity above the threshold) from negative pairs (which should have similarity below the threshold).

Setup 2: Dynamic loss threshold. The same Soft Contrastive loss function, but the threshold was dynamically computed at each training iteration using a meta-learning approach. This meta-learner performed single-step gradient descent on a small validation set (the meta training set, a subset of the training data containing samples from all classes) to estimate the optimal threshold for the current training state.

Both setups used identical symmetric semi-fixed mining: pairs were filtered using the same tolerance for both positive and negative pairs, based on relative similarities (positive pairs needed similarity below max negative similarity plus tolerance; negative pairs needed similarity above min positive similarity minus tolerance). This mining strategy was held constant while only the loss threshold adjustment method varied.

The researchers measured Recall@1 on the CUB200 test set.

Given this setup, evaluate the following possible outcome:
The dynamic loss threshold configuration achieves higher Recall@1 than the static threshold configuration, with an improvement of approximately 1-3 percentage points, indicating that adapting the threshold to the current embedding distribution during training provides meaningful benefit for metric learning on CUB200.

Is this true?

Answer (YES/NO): NO